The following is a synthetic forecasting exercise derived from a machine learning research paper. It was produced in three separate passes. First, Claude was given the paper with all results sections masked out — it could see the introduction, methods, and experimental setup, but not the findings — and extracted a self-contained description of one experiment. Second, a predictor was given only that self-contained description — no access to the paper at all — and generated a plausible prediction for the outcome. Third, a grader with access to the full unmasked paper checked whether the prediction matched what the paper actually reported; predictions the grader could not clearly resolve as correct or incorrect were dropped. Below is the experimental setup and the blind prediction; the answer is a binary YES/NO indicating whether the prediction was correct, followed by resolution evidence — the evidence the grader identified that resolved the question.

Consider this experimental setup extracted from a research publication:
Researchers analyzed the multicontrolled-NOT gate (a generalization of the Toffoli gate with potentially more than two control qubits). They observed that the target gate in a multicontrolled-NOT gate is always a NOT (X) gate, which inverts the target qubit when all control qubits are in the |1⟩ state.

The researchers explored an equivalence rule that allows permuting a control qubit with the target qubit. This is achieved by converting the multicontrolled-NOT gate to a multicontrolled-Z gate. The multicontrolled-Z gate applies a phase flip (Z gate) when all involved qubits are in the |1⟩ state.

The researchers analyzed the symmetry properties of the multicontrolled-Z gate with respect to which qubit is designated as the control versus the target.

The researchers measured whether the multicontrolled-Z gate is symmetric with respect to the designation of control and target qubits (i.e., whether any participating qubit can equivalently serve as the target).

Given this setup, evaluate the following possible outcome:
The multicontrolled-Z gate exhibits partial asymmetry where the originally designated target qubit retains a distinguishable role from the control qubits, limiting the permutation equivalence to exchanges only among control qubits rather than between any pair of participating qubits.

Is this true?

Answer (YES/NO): NO